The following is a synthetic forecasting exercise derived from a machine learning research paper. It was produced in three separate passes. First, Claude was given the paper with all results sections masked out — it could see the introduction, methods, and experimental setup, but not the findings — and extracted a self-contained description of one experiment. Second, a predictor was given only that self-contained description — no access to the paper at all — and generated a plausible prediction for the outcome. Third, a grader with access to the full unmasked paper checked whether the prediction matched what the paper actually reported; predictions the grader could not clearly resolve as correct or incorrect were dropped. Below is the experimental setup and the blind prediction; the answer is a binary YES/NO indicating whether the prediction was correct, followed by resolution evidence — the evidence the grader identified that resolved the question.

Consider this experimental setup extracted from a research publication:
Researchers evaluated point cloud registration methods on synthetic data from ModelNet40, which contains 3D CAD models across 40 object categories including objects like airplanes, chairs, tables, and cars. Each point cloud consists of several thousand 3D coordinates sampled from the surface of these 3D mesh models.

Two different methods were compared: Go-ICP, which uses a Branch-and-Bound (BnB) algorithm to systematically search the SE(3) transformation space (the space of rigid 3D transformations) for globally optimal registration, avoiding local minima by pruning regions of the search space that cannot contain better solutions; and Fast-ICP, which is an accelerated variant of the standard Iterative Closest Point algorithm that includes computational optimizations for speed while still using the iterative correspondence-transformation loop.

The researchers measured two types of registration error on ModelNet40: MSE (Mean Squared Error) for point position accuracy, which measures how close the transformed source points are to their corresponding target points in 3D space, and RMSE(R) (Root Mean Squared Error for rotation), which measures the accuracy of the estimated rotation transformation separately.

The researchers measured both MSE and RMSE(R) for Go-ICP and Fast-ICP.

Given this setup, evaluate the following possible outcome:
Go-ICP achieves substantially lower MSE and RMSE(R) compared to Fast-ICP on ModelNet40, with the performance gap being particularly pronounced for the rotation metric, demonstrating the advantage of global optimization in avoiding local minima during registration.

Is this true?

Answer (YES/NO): NO